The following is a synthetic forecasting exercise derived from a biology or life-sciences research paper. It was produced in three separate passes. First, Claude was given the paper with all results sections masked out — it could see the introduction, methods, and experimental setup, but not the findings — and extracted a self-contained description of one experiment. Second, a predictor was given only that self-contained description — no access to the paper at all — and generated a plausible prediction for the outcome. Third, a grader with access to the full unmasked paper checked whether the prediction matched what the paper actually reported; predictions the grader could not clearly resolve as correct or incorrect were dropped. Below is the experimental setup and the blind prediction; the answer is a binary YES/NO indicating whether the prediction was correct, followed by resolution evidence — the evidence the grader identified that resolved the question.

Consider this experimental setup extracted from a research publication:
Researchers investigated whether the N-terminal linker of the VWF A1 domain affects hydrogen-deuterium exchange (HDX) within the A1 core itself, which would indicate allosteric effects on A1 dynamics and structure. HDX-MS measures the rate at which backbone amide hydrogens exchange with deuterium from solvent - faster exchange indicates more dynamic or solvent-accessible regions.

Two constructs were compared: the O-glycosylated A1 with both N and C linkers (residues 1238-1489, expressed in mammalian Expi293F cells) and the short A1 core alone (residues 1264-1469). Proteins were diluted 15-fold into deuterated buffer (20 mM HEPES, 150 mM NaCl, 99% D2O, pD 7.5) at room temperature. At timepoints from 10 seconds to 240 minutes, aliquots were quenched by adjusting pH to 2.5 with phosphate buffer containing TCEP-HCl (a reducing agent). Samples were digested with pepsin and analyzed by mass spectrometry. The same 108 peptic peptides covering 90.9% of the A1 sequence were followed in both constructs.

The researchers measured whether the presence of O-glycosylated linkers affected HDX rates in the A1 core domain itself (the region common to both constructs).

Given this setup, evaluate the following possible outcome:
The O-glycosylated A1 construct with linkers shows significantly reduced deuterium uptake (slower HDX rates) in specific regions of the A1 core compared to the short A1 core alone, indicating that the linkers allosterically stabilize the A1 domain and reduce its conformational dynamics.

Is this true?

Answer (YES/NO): YES